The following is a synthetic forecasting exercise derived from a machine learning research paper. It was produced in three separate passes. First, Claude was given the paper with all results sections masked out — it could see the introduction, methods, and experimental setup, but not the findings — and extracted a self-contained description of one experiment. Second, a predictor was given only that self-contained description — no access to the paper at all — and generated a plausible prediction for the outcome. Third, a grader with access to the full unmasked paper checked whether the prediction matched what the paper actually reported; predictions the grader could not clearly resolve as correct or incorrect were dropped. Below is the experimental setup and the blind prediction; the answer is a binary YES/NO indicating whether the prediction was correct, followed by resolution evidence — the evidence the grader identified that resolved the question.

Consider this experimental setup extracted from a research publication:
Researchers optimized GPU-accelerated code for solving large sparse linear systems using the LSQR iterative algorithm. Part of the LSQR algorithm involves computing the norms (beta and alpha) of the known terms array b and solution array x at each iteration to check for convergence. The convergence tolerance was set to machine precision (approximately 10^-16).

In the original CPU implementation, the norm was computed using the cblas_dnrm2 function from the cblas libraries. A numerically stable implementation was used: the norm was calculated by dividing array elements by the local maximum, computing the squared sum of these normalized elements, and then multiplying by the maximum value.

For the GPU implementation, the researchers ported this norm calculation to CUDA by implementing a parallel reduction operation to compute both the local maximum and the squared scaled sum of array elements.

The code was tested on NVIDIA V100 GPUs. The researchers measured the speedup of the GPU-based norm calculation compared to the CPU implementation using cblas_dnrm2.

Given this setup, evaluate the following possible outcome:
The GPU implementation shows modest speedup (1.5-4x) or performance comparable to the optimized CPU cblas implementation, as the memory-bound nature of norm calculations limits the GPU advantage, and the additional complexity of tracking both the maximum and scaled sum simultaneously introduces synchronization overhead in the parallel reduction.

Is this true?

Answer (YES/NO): NO